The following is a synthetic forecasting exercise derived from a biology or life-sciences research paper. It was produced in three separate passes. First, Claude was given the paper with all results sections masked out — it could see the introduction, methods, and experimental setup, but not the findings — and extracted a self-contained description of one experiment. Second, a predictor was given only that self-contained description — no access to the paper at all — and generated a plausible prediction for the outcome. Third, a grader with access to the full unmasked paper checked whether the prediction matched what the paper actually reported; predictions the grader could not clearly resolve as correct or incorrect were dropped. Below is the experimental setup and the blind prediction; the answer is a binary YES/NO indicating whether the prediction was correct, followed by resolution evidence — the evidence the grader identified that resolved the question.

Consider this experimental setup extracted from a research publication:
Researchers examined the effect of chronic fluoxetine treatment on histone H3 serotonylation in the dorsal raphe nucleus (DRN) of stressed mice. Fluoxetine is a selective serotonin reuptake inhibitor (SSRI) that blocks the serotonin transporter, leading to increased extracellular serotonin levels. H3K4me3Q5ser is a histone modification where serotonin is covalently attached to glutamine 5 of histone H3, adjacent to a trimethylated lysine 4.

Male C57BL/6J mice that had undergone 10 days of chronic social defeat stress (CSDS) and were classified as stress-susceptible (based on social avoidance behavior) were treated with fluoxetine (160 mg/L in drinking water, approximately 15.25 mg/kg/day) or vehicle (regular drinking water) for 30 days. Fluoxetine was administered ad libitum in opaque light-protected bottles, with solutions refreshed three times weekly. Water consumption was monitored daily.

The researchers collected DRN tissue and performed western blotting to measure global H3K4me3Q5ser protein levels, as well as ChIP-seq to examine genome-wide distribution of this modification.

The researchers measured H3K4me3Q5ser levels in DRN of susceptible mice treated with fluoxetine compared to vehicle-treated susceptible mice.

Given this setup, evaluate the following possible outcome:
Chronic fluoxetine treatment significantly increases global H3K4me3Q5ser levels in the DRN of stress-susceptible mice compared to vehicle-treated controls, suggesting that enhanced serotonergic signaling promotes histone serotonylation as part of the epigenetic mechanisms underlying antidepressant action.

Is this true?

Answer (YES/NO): NO